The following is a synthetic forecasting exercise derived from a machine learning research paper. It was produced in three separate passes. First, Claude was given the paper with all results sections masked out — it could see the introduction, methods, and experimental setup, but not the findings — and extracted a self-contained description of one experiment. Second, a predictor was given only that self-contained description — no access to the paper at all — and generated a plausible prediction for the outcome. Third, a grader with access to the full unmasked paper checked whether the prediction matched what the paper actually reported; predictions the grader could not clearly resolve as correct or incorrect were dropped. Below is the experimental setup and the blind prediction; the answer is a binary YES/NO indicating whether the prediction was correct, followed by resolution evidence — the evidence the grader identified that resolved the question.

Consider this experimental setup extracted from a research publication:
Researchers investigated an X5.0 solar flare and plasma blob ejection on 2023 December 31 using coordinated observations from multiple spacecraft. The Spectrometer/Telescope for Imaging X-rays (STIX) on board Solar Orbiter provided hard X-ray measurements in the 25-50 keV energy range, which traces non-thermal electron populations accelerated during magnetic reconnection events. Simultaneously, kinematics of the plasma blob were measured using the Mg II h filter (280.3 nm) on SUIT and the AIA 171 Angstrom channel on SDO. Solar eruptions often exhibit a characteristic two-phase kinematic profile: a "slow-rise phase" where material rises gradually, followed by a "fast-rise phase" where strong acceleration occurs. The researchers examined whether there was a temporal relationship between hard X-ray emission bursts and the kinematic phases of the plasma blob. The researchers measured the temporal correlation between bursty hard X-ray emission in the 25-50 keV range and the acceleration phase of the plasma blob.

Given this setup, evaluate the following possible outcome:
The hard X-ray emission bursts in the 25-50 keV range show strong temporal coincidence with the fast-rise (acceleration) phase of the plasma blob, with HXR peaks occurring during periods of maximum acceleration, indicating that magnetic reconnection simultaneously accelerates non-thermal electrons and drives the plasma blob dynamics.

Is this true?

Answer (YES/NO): YES